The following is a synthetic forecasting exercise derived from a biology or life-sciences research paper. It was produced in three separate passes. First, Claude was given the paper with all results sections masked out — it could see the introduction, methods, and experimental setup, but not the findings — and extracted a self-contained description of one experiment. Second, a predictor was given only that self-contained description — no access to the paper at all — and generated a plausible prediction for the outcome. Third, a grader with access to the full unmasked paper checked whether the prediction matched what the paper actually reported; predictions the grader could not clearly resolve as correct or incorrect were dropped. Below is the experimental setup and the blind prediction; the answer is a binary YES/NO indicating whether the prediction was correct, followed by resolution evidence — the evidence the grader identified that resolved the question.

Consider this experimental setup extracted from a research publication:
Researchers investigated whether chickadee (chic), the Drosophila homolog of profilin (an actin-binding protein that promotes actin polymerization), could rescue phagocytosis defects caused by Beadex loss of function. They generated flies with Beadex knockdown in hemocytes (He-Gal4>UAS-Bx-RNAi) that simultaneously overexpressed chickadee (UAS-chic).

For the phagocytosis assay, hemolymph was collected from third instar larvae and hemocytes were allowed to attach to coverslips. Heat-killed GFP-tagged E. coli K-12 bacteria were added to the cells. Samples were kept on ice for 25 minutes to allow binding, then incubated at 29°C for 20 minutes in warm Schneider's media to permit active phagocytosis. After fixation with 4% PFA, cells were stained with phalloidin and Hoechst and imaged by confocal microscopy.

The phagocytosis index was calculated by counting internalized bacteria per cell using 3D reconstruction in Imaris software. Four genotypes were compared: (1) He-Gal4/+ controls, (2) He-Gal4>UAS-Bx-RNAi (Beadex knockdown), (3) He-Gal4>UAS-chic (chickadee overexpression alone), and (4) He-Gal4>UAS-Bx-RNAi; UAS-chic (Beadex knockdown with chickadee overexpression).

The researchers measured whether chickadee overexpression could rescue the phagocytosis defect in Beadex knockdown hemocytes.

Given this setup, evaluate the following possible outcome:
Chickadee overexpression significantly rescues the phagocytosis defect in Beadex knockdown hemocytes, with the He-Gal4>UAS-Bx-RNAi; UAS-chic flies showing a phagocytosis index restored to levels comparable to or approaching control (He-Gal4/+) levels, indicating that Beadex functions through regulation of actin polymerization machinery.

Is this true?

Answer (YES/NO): YES